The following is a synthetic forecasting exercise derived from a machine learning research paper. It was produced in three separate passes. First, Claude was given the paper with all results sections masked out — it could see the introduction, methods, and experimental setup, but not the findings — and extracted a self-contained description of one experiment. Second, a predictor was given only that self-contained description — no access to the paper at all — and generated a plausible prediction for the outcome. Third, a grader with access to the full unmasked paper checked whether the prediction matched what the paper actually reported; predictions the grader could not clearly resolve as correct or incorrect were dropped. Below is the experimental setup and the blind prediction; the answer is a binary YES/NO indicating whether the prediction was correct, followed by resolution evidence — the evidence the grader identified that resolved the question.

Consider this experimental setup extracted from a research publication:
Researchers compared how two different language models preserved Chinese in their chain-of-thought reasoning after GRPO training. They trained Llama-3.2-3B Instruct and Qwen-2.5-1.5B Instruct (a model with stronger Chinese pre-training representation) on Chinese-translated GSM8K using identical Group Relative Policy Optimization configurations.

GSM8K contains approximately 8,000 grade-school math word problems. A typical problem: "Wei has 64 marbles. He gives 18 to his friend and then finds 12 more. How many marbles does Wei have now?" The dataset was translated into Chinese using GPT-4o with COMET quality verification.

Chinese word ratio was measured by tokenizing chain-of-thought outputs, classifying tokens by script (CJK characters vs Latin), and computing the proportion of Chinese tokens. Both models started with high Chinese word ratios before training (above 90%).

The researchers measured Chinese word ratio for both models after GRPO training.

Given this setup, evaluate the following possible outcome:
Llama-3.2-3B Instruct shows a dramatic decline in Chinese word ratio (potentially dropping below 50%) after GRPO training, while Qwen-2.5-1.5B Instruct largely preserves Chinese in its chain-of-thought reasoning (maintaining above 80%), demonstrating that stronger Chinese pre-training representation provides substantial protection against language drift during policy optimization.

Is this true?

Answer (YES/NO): NO